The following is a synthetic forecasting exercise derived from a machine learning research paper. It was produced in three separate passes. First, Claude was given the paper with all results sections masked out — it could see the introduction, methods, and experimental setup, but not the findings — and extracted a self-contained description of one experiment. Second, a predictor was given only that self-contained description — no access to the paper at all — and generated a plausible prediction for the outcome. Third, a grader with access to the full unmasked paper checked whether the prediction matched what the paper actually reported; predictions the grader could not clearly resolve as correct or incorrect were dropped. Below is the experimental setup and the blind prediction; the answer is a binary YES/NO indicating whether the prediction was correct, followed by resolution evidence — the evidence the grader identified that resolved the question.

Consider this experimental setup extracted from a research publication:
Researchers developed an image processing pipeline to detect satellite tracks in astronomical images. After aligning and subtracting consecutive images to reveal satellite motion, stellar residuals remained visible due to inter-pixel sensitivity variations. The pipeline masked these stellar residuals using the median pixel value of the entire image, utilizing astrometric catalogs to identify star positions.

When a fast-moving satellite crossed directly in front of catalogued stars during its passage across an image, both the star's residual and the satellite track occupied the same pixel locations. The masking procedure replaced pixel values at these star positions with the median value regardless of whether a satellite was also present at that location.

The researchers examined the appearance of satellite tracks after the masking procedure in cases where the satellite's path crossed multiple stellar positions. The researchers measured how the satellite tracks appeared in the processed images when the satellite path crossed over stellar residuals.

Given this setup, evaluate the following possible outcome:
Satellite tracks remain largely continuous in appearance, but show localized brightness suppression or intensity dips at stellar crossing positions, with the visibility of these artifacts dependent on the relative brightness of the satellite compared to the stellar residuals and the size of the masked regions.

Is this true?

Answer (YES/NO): NO